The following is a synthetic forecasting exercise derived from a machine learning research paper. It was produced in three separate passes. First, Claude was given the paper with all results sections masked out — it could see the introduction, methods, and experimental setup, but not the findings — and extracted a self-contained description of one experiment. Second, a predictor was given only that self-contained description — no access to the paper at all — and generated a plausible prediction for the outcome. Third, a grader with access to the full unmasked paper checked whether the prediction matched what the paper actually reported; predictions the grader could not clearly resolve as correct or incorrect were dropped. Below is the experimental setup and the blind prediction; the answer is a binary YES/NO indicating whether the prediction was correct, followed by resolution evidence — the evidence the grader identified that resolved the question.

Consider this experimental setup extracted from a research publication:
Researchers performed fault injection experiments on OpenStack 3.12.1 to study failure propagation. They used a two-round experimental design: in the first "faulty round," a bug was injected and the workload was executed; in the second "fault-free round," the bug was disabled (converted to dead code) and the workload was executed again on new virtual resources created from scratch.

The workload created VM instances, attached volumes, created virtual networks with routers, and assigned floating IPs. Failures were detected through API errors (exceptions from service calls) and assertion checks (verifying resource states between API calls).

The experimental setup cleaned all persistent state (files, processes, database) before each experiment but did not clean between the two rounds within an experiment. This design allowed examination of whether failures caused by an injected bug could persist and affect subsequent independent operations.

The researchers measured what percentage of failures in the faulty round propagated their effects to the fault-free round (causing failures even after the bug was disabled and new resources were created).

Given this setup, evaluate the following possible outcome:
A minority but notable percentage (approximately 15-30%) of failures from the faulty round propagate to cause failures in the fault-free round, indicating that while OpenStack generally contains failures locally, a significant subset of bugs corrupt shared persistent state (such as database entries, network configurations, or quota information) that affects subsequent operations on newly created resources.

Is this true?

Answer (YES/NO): NO